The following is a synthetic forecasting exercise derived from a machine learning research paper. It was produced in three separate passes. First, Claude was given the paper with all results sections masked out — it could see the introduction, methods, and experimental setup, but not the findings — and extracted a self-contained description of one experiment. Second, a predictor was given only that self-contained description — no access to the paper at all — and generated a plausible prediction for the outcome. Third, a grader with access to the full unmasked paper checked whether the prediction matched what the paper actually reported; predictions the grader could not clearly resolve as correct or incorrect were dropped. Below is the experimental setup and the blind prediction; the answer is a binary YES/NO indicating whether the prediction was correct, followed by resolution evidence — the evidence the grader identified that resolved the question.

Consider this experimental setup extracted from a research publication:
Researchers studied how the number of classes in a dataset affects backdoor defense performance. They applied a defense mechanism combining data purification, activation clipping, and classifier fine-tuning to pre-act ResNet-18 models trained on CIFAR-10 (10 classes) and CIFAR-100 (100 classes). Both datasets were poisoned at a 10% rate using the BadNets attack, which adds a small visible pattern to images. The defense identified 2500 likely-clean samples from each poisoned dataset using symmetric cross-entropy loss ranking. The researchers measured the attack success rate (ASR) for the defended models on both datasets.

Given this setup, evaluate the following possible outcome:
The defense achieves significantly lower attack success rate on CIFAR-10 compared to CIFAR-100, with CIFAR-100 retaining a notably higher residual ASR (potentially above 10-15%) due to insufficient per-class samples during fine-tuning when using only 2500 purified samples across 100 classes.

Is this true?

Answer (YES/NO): NO